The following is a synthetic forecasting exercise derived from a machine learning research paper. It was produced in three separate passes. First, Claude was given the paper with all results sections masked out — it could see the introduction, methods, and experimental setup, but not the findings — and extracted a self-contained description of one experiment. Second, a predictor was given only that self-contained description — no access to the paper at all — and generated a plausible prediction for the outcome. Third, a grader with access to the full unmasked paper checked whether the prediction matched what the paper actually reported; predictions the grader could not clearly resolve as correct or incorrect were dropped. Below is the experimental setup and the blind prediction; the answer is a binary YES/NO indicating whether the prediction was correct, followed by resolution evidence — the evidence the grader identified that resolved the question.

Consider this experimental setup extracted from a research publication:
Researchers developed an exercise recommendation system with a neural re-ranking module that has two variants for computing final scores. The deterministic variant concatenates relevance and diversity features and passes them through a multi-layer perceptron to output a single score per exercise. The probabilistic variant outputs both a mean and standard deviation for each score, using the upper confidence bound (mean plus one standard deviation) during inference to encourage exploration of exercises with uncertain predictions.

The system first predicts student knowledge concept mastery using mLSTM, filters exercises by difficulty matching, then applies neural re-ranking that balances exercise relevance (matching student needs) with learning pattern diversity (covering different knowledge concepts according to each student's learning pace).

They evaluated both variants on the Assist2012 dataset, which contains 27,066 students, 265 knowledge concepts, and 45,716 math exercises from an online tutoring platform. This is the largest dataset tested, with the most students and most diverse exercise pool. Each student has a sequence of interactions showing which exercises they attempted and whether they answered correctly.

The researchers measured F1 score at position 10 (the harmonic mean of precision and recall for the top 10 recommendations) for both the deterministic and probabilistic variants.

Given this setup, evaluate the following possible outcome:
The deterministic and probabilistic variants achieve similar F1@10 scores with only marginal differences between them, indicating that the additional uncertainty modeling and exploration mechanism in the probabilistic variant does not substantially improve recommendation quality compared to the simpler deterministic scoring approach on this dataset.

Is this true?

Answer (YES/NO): YES